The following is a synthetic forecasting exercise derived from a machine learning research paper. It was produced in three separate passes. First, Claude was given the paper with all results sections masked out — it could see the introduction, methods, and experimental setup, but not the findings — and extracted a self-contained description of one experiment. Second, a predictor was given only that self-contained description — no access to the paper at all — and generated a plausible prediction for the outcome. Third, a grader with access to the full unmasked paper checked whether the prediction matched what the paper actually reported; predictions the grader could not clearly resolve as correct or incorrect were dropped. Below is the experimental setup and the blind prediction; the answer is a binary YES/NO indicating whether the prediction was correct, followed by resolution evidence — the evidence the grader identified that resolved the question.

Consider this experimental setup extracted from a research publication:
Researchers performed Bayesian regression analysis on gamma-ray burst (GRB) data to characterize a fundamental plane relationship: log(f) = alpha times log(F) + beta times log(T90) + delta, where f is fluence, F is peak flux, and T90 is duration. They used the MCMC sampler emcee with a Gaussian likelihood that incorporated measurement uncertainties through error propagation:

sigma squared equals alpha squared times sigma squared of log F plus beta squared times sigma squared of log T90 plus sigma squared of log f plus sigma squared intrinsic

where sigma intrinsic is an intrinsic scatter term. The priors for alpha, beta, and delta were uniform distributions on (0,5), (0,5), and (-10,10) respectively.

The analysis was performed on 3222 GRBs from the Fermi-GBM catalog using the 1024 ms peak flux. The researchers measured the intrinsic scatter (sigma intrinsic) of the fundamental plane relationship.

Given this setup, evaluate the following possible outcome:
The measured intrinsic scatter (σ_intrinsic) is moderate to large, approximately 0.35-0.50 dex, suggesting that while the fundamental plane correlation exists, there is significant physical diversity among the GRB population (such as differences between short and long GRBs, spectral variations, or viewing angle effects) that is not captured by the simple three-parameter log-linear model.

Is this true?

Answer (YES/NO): NO